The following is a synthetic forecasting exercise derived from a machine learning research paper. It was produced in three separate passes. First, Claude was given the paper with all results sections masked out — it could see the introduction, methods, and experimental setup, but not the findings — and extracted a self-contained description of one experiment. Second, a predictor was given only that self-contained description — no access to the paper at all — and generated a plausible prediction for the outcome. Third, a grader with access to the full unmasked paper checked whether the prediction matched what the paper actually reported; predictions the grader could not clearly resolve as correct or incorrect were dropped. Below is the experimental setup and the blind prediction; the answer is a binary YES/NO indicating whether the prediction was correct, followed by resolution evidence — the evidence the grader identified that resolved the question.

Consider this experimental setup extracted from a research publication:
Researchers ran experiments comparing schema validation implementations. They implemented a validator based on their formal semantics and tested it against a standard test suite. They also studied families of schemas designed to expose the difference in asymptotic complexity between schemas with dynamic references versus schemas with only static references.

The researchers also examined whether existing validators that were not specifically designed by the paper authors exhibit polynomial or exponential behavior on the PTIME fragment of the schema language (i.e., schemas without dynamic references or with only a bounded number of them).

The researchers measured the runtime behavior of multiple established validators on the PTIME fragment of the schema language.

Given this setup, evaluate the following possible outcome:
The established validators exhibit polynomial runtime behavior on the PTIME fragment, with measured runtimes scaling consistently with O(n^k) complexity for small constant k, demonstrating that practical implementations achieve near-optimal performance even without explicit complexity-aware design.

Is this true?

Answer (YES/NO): NO